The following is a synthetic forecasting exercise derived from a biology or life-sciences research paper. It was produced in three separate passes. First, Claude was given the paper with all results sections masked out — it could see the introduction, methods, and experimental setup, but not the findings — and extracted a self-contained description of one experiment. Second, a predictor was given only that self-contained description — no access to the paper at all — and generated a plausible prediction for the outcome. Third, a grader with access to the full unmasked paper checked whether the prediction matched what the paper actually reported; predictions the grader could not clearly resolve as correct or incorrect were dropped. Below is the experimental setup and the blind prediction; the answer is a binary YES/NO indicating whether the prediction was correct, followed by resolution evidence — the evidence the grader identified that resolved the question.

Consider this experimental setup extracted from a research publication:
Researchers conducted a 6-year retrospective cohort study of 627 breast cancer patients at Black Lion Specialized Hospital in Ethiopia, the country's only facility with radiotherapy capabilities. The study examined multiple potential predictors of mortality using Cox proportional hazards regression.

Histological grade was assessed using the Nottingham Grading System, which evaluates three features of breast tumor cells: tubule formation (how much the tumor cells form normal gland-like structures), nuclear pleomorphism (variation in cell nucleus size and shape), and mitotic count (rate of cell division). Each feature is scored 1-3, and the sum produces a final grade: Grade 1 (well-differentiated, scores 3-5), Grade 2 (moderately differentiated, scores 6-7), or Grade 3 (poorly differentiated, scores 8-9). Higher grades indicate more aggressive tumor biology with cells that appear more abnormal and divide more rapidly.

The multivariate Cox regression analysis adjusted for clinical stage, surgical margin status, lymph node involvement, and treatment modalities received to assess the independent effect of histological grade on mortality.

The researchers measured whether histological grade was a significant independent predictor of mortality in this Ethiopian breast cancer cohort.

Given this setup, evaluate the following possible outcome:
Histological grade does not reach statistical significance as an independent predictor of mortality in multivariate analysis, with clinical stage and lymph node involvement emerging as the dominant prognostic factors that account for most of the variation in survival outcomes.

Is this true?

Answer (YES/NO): NO